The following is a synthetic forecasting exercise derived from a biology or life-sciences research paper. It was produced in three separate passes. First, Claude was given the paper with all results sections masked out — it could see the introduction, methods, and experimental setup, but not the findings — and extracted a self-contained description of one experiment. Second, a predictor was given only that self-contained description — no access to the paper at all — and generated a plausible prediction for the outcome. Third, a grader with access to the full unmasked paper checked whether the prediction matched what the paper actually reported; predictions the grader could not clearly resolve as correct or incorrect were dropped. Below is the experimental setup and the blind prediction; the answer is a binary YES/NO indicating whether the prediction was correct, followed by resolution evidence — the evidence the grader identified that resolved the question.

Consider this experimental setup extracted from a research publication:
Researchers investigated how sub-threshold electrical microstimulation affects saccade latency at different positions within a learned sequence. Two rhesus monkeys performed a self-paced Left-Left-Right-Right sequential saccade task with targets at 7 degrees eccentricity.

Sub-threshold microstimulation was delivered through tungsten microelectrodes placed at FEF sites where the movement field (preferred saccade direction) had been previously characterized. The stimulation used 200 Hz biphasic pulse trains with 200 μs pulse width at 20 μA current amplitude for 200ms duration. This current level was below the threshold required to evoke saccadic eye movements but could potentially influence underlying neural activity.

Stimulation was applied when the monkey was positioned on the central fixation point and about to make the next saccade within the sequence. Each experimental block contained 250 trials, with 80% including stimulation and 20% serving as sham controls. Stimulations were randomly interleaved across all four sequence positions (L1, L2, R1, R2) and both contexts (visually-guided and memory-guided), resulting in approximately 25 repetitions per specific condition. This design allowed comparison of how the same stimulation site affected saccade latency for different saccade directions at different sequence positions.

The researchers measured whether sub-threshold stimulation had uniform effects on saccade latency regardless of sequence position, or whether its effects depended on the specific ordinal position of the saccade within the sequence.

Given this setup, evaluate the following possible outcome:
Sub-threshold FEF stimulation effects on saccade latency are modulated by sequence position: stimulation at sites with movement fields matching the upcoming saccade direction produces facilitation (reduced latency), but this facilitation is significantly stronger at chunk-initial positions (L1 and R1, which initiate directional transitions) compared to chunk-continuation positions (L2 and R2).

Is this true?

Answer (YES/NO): NO